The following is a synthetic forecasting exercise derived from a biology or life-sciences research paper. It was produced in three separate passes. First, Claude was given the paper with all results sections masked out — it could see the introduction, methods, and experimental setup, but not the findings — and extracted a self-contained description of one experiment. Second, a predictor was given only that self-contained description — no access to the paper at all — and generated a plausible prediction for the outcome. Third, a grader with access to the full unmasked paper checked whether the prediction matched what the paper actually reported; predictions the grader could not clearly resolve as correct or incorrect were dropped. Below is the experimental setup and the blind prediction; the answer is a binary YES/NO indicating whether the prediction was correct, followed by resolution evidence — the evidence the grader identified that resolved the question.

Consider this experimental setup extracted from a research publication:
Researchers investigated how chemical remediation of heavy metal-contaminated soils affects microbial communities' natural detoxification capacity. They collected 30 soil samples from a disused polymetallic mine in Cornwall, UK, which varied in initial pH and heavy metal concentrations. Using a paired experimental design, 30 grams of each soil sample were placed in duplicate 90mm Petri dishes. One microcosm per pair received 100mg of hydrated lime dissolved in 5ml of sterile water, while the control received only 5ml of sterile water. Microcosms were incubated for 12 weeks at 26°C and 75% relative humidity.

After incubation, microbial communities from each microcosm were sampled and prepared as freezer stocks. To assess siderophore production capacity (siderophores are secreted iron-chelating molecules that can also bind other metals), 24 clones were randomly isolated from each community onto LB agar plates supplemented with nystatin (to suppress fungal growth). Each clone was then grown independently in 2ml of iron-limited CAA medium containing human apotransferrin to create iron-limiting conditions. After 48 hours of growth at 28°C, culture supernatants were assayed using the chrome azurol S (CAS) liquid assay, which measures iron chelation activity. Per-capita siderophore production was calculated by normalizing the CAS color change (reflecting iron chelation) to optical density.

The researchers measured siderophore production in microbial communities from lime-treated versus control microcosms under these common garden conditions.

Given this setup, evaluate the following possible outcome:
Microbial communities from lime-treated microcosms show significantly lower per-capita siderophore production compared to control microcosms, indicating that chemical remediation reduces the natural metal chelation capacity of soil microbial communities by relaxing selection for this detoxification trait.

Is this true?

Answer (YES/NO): YES